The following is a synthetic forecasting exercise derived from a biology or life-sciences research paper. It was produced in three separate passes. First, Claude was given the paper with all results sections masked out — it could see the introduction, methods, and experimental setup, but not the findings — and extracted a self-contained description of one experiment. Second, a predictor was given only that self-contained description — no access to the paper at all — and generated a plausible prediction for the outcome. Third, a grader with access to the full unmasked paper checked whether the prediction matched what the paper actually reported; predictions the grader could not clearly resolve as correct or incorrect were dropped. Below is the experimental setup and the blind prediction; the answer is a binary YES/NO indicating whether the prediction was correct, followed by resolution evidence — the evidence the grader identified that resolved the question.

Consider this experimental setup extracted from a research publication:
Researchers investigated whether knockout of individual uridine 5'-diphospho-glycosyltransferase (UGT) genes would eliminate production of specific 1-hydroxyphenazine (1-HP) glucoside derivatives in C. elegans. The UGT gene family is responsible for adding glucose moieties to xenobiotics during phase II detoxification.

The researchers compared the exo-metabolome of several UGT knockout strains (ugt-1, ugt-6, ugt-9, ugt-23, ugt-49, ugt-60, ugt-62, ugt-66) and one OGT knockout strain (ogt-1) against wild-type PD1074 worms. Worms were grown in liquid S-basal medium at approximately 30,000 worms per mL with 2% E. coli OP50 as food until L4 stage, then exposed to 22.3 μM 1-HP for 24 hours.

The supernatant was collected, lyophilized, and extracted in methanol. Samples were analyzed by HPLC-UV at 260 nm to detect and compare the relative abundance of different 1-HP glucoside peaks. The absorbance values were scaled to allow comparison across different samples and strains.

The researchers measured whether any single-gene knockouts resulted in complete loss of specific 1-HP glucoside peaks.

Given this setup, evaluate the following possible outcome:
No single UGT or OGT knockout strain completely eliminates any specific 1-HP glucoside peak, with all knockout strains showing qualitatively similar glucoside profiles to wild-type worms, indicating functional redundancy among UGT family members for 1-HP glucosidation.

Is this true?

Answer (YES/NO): YES